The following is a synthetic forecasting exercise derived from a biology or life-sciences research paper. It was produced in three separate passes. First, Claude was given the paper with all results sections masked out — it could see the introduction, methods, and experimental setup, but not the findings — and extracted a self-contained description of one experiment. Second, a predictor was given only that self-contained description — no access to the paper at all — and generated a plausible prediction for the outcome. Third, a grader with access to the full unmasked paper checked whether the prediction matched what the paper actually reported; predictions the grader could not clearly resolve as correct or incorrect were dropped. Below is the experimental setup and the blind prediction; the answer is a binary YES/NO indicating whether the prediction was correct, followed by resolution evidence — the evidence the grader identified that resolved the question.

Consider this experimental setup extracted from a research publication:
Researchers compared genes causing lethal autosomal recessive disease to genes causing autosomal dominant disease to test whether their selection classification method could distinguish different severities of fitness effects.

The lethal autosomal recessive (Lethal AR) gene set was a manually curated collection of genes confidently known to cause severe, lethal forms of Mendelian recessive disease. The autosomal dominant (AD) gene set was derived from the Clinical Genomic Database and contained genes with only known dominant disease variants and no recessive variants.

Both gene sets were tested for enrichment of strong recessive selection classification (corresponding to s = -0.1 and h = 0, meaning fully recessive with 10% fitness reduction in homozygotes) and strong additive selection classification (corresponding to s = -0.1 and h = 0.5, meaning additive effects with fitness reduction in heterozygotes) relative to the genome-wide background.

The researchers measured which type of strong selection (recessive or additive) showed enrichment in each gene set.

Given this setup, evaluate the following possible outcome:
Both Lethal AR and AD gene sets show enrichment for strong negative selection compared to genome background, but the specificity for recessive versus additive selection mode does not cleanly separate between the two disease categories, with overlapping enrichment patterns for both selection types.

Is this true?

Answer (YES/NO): NO